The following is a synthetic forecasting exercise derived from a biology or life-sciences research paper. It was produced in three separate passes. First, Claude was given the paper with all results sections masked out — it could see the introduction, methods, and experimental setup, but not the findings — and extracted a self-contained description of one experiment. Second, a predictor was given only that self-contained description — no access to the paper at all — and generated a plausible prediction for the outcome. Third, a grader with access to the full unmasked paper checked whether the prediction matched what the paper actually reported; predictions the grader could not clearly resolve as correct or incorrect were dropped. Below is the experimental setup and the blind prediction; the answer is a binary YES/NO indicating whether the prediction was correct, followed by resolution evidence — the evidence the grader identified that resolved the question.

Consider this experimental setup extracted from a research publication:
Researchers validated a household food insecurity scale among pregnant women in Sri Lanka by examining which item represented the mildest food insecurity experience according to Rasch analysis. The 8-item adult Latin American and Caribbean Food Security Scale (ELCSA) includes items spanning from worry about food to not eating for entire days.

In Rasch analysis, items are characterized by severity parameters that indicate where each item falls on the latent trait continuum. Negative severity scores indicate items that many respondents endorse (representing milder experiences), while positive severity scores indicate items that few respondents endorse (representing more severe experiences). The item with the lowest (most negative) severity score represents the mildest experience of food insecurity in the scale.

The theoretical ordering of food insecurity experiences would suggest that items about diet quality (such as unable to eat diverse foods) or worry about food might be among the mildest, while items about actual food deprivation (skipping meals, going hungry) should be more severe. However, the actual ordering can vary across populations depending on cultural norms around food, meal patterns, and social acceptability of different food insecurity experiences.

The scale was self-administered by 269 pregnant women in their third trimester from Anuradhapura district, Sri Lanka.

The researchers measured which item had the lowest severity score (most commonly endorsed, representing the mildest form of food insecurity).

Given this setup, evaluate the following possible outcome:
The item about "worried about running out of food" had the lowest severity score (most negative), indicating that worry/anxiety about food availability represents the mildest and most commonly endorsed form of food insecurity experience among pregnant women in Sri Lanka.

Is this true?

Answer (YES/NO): NO